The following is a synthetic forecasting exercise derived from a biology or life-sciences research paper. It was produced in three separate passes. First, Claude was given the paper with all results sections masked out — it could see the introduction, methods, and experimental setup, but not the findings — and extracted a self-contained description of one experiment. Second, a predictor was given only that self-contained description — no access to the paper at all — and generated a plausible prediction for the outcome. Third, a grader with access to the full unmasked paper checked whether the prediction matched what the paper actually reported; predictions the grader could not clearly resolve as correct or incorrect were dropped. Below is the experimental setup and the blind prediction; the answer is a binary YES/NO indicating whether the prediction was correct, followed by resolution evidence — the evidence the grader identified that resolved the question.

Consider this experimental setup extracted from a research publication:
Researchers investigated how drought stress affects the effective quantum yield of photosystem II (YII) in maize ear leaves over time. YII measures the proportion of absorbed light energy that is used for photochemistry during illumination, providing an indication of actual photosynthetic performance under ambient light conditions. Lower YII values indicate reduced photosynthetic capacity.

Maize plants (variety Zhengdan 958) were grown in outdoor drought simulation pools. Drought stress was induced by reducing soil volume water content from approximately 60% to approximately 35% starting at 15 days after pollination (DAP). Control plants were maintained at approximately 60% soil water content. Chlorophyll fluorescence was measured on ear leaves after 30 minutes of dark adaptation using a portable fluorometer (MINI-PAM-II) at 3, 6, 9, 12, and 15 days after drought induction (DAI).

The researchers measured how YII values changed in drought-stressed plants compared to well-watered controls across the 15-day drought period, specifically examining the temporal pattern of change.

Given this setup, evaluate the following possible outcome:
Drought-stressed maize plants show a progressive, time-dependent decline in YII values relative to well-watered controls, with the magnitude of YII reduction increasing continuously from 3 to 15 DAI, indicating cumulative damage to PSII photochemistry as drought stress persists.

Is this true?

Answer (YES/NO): NO